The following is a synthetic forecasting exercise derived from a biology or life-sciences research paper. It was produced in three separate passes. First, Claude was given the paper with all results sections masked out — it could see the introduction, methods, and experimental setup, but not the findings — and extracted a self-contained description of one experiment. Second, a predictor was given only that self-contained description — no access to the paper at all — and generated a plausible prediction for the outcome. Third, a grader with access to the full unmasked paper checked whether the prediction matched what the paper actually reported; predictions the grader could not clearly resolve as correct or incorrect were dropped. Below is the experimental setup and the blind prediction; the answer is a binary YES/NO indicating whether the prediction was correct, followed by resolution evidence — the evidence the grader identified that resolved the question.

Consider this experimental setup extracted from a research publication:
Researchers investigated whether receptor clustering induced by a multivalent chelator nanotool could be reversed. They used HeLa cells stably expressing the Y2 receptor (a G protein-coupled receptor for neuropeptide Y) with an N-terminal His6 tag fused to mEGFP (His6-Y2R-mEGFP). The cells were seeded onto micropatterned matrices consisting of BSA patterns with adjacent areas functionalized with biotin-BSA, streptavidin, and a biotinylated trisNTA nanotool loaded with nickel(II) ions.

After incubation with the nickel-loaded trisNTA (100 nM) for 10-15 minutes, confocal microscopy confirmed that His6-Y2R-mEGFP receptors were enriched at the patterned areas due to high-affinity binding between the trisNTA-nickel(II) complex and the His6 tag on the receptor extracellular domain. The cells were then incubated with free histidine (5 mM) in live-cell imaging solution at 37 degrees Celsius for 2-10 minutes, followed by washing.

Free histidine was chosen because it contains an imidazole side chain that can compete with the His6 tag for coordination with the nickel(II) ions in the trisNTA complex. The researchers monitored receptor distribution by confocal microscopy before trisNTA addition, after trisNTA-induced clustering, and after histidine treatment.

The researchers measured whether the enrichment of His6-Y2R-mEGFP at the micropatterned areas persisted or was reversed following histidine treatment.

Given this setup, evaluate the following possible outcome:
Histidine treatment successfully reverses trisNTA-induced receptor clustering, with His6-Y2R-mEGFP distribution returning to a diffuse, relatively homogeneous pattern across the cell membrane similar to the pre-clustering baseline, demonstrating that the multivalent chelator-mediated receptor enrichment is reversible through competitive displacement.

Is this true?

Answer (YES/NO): YES